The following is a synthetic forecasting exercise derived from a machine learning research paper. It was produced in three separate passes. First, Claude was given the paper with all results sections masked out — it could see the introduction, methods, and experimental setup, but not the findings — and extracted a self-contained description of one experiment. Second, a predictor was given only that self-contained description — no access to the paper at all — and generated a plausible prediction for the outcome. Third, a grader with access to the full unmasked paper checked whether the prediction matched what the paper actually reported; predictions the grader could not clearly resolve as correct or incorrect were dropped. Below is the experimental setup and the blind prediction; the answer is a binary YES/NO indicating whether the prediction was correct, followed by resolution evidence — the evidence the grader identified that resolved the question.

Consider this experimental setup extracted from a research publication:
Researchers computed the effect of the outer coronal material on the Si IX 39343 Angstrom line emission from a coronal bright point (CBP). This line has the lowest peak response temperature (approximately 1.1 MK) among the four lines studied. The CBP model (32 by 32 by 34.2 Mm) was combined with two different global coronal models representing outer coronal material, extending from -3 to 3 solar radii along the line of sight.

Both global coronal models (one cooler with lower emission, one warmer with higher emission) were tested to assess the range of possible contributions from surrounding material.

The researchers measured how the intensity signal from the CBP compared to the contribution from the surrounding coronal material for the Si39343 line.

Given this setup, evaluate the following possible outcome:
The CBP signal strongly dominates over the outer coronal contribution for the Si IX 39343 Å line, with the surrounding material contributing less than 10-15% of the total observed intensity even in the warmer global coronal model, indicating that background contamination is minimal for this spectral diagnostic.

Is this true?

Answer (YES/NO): NO